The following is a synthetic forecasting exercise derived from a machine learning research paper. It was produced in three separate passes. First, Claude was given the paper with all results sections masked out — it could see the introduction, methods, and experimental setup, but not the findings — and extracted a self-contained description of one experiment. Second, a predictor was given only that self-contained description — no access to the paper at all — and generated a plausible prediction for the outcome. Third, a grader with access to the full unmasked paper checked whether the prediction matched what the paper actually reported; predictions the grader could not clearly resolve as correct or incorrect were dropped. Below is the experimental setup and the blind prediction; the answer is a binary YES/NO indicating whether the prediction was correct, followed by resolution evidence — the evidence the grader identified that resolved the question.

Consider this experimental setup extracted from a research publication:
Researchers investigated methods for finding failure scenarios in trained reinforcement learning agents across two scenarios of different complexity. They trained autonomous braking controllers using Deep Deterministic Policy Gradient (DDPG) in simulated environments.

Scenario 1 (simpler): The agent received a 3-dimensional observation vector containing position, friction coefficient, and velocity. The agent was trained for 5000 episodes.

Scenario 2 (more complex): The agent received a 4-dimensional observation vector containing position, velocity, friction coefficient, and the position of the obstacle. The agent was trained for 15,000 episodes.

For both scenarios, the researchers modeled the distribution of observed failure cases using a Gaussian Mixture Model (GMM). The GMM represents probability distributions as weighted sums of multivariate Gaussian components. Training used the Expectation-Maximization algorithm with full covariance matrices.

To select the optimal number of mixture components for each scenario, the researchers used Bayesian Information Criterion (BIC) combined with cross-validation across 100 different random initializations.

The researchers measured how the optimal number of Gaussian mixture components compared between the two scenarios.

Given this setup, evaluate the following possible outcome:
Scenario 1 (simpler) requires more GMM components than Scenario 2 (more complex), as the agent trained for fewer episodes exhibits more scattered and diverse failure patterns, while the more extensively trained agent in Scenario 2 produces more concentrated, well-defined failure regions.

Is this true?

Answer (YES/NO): NO